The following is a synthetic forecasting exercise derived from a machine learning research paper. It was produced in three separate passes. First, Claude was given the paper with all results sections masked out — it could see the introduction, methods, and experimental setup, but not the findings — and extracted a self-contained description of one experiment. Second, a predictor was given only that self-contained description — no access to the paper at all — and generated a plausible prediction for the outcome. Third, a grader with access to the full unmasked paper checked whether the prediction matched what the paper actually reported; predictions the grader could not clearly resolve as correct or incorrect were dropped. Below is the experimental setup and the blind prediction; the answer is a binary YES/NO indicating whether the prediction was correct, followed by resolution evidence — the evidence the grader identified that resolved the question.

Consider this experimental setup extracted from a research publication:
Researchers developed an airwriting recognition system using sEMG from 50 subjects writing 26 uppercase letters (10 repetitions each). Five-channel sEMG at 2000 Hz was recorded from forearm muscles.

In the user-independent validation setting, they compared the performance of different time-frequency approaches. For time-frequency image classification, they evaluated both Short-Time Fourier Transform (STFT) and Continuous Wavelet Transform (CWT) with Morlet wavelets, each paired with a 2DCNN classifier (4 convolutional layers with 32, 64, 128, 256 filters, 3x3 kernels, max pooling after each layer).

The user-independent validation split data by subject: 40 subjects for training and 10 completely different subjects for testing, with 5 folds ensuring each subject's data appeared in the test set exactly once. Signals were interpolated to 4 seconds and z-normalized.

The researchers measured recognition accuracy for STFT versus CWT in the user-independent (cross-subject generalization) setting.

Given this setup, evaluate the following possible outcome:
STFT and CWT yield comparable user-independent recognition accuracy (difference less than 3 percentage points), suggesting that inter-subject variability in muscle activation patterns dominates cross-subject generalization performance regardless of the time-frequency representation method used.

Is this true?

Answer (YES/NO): NO